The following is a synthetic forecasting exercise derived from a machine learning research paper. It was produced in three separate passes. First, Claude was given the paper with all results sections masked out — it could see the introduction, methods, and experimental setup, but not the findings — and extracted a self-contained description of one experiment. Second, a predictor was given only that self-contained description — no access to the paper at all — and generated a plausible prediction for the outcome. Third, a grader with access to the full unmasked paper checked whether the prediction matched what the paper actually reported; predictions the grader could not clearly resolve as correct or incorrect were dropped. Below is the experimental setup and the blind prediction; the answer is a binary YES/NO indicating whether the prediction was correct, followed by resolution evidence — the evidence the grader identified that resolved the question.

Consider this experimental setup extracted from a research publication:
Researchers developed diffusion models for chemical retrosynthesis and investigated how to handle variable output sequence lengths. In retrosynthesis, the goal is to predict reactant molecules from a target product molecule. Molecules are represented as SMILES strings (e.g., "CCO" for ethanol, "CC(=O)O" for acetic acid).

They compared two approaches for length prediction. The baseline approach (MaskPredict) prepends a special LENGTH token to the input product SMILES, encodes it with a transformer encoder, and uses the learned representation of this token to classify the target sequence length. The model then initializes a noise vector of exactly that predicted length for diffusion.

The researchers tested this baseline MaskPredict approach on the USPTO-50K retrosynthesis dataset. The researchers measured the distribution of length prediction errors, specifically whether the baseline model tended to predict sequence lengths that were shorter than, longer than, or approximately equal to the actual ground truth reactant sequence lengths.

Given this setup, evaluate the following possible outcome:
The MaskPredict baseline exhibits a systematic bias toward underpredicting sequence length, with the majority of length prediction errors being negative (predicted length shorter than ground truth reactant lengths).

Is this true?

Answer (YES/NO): YES